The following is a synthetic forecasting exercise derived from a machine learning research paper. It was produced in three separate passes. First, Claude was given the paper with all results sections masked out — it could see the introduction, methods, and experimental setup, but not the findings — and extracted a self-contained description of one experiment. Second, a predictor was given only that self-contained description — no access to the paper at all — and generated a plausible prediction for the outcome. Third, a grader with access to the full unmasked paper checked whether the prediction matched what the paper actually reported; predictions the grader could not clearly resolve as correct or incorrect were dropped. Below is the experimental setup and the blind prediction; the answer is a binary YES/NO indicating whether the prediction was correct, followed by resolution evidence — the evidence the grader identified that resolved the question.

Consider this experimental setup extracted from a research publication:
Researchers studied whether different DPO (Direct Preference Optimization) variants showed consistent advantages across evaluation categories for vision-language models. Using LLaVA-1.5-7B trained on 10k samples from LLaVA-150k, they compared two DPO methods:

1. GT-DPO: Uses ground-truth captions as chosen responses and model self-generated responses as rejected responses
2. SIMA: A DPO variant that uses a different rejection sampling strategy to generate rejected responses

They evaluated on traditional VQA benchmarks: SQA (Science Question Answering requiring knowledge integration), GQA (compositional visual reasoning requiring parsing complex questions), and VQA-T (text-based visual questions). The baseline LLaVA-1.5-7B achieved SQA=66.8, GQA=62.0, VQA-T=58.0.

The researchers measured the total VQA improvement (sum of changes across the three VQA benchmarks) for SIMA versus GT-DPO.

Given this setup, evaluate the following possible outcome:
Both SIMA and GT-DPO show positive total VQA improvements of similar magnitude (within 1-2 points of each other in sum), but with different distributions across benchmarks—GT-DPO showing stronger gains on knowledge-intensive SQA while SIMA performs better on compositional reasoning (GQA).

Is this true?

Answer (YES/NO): NO